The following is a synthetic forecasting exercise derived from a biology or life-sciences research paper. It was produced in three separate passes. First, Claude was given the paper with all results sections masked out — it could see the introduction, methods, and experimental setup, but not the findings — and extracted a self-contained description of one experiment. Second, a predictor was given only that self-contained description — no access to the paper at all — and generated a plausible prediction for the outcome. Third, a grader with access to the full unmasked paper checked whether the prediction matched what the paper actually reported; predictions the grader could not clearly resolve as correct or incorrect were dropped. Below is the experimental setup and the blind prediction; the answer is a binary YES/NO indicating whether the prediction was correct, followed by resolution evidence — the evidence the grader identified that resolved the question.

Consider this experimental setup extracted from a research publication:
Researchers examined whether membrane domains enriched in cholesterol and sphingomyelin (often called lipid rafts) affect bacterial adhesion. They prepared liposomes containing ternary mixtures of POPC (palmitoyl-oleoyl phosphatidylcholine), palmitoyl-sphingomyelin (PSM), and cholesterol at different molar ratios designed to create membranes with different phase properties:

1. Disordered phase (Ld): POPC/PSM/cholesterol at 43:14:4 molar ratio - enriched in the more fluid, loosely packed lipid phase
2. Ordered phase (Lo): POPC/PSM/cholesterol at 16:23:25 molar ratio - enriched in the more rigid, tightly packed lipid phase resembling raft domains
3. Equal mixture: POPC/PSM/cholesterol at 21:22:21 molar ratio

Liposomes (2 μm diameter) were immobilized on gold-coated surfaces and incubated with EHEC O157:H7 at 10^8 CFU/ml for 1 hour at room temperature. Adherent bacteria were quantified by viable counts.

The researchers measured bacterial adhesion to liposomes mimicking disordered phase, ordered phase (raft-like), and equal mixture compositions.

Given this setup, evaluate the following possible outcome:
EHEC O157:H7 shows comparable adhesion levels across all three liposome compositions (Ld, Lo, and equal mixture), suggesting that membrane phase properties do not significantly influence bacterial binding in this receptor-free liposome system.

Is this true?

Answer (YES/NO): NO